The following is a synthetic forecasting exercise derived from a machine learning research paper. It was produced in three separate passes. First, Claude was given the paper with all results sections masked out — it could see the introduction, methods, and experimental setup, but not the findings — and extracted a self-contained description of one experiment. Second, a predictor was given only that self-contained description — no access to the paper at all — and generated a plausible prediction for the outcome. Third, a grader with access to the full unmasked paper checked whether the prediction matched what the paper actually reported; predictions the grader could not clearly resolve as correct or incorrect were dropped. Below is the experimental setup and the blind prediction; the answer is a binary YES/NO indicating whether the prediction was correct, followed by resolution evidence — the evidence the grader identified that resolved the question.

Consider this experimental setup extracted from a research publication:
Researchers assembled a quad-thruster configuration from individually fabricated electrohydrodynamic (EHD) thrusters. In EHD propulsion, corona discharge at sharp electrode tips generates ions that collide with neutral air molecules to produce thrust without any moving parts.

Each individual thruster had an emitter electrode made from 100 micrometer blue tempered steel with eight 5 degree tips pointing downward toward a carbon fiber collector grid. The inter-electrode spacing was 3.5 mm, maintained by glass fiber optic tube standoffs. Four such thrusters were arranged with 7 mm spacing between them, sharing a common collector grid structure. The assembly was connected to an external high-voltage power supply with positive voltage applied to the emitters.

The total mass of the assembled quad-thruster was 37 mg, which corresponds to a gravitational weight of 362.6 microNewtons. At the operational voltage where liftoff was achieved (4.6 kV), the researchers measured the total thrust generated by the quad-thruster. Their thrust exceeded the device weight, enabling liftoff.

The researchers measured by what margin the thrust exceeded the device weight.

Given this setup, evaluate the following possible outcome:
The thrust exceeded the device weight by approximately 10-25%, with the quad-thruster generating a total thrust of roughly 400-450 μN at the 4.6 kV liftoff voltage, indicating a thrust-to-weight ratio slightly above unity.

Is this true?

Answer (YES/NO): NO